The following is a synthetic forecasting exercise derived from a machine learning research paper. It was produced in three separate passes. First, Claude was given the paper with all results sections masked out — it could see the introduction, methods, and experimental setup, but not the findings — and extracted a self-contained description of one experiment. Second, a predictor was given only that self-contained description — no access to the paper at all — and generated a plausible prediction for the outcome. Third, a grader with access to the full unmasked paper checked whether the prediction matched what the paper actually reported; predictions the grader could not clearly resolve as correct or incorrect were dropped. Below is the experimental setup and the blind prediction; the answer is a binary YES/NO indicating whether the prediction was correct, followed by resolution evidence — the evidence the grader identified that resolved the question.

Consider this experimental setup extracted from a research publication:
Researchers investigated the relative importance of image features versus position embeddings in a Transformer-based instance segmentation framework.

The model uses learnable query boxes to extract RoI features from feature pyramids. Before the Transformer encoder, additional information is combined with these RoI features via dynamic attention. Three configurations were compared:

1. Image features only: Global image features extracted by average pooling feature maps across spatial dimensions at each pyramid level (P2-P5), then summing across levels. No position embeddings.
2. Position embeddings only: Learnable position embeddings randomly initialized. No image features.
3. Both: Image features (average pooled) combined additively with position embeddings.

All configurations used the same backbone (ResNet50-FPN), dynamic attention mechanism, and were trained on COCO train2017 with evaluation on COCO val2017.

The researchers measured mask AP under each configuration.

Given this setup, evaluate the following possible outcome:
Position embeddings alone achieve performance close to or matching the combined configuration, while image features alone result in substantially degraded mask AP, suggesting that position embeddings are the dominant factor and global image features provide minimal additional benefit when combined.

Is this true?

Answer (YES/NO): NO